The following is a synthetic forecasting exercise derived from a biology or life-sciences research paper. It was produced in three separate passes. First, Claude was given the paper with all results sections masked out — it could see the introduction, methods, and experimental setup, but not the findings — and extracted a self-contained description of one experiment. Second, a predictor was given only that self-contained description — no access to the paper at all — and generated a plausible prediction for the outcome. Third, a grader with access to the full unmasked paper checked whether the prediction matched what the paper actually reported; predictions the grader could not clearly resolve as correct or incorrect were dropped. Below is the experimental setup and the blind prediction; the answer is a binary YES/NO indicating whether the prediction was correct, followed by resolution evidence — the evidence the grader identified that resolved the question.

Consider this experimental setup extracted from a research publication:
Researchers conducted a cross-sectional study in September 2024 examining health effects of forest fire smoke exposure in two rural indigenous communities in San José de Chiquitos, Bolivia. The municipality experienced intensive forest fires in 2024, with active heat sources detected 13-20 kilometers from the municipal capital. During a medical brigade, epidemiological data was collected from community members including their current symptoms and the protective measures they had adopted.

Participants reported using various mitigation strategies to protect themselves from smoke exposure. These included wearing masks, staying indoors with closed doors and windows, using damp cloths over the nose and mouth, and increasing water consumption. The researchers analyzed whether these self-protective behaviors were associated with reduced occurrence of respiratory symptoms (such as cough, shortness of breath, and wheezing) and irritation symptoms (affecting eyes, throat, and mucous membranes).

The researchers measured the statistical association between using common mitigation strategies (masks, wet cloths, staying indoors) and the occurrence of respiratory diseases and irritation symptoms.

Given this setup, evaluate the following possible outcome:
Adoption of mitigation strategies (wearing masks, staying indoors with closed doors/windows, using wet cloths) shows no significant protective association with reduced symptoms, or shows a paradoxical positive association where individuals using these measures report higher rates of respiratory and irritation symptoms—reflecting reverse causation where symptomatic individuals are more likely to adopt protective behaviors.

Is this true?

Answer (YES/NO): YES